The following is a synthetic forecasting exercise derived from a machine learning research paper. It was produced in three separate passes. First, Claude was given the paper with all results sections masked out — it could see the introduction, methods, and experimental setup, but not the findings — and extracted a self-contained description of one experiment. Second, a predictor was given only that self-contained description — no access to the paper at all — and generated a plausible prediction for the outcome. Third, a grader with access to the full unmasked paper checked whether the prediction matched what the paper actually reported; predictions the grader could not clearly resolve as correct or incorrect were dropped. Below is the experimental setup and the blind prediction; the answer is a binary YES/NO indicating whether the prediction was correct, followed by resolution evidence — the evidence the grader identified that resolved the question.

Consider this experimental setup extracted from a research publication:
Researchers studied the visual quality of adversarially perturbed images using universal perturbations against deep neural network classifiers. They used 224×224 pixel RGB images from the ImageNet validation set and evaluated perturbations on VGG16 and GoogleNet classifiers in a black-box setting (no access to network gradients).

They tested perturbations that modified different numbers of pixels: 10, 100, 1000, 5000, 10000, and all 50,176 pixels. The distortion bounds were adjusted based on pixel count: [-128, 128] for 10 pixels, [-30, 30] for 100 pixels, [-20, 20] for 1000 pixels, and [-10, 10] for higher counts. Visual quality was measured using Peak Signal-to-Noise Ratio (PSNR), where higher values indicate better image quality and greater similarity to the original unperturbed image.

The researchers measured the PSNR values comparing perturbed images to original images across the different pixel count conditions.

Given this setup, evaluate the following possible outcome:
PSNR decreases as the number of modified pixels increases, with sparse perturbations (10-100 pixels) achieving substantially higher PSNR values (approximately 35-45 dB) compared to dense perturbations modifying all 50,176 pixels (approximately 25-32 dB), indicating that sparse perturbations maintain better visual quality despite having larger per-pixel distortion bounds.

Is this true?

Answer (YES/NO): NO